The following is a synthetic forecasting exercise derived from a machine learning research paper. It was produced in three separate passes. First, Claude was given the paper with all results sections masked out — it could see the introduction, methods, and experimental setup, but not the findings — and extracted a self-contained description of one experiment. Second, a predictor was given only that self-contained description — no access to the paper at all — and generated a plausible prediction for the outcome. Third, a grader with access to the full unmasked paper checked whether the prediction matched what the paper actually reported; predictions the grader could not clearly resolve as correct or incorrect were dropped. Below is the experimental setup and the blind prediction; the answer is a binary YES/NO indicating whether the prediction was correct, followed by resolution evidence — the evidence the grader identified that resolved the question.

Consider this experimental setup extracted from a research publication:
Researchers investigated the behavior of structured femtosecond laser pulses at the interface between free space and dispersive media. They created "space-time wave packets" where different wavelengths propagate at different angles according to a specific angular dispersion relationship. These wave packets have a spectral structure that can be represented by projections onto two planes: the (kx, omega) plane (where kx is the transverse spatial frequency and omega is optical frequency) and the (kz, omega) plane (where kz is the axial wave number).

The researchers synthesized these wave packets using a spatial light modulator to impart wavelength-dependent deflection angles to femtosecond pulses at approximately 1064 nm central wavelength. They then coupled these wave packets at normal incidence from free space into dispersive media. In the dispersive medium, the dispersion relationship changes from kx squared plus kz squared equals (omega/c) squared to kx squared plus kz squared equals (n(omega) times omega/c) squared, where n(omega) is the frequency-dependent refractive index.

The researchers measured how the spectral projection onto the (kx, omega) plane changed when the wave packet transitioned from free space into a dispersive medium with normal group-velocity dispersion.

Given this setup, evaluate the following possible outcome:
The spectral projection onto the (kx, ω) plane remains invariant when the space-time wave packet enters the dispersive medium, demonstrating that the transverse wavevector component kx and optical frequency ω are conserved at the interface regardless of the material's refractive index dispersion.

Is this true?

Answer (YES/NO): YES